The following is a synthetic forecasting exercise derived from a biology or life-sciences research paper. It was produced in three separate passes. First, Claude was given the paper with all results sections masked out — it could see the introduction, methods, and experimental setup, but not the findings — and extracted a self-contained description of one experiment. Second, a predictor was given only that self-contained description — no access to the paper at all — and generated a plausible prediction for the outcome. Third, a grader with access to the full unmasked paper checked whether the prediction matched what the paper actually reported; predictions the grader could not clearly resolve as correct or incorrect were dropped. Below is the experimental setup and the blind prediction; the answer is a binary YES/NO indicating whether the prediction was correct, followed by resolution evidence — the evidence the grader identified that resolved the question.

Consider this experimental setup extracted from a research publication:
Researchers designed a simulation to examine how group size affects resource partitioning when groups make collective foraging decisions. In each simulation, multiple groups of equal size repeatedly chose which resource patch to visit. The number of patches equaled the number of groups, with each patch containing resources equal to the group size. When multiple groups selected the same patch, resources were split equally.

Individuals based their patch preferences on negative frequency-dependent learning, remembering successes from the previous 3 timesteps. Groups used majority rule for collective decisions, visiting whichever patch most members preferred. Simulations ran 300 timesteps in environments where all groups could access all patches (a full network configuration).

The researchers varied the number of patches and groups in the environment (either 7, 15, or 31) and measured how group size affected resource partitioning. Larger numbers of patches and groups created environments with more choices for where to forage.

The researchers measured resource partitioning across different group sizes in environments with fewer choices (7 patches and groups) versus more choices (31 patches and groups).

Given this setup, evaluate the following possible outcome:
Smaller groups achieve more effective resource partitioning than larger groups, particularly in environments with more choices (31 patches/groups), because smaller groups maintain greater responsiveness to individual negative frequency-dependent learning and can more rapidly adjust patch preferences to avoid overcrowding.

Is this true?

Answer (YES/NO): NO